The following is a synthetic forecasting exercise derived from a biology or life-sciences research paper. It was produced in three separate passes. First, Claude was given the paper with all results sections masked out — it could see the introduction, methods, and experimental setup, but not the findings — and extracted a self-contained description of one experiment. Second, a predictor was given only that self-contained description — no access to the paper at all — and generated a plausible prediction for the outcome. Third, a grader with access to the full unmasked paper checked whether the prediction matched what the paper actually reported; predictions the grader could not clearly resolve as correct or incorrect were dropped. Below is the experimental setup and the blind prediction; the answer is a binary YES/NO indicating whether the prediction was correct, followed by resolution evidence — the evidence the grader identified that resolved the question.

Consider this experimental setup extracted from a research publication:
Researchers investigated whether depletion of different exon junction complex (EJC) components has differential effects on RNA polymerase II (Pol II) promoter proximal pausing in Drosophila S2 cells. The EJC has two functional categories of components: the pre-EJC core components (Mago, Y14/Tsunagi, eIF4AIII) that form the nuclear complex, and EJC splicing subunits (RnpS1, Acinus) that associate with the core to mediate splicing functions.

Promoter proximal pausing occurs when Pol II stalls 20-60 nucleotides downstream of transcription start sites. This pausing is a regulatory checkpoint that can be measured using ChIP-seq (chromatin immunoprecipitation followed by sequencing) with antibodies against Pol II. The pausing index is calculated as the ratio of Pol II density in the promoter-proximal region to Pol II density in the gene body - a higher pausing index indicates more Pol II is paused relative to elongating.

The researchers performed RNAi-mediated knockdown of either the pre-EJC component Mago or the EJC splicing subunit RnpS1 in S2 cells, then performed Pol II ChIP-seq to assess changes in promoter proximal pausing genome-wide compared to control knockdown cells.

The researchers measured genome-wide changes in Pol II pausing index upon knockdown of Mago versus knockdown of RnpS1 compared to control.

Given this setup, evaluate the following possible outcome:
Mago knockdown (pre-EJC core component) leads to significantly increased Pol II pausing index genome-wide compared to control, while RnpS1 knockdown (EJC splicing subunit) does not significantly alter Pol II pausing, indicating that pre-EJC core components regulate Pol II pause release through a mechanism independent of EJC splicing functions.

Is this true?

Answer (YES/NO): NO